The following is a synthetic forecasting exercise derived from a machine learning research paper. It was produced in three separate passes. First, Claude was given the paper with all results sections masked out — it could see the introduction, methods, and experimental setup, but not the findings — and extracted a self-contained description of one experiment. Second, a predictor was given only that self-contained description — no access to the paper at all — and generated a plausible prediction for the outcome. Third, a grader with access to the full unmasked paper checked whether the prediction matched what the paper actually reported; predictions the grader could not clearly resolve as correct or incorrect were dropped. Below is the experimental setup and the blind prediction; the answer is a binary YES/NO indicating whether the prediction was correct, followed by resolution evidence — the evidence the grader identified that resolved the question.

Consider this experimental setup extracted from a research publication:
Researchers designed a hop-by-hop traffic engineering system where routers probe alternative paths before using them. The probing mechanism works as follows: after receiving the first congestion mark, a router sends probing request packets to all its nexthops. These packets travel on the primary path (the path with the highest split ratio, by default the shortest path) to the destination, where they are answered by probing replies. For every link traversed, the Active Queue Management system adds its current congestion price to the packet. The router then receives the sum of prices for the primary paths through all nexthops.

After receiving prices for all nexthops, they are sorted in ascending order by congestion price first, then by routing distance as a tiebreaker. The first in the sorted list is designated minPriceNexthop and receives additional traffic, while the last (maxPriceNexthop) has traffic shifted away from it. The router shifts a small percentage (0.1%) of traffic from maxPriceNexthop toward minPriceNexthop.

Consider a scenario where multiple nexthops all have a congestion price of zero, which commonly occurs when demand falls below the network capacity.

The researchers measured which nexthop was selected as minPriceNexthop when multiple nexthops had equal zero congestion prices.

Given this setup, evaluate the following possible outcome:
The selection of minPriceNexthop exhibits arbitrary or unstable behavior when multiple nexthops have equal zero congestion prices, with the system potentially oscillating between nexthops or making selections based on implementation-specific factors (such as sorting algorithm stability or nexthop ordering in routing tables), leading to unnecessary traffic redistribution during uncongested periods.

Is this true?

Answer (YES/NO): NO